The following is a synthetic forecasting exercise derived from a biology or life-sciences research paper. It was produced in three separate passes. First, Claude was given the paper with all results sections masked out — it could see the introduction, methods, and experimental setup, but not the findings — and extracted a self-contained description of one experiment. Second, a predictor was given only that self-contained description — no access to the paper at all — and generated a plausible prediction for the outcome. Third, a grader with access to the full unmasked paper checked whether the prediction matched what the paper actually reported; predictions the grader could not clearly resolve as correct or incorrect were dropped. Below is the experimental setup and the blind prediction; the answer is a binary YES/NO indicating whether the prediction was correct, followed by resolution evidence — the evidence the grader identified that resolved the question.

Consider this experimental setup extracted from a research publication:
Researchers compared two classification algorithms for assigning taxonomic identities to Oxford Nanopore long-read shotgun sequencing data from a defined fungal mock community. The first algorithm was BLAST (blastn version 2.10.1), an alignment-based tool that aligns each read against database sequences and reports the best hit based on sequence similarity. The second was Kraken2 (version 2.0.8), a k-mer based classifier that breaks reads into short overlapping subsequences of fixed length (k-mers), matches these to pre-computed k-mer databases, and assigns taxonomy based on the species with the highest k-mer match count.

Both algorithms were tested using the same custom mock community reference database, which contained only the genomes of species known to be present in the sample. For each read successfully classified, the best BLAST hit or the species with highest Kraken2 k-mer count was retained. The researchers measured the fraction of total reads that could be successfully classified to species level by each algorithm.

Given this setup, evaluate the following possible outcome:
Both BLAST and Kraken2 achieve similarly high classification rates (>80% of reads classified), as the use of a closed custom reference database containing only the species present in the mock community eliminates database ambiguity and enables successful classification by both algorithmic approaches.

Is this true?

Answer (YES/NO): NO